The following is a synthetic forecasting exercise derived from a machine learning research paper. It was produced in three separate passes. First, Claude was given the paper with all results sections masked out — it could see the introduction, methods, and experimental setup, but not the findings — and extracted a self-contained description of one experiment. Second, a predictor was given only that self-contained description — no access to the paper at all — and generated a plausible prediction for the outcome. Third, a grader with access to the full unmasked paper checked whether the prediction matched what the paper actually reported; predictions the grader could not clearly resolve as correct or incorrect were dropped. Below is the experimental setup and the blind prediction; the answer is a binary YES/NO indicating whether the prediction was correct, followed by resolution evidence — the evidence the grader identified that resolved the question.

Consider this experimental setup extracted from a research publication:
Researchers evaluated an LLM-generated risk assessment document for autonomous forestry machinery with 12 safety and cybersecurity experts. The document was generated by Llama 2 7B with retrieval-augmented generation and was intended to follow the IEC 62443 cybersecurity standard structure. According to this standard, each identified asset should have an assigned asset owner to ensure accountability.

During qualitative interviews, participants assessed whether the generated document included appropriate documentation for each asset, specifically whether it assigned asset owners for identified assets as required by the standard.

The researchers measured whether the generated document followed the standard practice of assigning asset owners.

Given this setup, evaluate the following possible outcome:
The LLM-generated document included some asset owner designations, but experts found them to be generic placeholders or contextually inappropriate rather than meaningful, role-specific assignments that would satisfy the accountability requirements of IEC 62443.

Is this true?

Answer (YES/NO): NO